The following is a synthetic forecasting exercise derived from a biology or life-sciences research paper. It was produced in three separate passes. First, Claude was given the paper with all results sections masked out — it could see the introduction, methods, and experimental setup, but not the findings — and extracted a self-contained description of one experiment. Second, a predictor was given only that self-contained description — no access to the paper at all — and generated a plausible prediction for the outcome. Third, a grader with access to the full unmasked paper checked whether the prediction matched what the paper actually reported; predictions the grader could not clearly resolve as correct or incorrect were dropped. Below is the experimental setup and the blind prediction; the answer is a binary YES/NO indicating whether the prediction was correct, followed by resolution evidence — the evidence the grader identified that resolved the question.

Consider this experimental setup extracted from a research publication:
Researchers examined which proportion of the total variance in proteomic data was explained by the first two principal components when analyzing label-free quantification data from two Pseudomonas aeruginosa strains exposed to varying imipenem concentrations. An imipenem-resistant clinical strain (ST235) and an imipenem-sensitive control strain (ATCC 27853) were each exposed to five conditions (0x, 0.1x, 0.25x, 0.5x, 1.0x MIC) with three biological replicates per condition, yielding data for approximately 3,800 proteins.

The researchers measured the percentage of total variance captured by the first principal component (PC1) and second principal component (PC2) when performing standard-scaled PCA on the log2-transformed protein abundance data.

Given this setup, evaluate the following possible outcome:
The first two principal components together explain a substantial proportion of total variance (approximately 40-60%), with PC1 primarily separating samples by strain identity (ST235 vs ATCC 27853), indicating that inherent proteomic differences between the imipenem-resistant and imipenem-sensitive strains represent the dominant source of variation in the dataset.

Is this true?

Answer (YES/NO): NO